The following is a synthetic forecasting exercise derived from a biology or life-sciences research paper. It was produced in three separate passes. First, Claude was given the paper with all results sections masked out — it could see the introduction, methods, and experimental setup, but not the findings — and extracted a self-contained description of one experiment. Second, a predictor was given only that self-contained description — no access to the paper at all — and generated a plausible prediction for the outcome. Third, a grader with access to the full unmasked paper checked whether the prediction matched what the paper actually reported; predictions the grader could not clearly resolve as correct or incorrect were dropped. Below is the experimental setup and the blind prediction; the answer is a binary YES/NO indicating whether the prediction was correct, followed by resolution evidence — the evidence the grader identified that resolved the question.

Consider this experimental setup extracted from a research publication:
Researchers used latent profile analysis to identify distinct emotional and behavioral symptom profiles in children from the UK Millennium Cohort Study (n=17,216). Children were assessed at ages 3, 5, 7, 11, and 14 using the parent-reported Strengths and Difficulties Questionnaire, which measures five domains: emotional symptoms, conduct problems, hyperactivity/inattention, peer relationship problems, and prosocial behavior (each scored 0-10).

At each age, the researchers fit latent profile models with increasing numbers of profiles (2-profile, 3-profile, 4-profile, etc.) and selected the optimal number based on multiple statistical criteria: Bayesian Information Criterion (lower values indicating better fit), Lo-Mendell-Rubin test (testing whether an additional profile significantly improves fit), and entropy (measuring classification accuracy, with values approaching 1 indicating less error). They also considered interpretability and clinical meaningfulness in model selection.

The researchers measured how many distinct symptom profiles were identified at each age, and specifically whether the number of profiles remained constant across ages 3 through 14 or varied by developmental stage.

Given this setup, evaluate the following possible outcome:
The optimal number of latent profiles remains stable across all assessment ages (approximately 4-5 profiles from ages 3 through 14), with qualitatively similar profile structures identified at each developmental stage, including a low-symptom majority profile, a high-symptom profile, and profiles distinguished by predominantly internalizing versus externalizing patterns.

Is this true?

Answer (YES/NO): NO